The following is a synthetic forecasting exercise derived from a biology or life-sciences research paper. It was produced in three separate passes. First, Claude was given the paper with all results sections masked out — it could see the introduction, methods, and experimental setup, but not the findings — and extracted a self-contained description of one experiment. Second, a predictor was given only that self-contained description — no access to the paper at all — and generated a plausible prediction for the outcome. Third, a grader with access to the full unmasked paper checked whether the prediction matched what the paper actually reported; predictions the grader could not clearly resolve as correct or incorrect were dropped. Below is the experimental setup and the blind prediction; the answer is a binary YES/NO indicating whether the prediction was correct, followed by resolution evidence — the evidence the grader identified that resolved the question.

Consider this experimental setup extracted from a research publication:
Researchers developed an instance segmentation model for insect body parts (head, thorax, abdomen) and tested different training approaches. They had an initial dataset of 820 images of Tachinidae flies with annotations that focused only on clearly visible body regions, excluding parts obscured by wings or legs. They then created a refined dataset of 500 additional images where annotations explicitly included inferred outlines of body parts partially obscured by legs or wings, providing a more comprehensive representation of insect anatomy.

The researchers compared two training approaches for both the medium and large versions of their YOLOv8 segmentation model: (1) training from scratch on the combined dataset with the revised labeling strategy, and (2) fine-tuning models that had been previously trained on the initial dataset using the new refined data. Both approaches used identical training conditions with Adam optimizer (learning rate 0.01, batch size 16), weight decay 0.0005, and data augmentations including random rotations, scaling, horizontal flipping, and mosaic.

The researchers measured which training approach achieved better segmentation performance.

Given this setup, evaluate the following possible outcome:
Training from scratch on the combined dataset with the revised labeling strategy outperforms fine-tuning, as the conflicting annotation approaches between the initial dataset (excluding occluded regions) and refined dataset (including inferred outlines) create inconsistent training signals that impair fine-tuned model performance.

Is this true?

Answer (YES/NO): NO